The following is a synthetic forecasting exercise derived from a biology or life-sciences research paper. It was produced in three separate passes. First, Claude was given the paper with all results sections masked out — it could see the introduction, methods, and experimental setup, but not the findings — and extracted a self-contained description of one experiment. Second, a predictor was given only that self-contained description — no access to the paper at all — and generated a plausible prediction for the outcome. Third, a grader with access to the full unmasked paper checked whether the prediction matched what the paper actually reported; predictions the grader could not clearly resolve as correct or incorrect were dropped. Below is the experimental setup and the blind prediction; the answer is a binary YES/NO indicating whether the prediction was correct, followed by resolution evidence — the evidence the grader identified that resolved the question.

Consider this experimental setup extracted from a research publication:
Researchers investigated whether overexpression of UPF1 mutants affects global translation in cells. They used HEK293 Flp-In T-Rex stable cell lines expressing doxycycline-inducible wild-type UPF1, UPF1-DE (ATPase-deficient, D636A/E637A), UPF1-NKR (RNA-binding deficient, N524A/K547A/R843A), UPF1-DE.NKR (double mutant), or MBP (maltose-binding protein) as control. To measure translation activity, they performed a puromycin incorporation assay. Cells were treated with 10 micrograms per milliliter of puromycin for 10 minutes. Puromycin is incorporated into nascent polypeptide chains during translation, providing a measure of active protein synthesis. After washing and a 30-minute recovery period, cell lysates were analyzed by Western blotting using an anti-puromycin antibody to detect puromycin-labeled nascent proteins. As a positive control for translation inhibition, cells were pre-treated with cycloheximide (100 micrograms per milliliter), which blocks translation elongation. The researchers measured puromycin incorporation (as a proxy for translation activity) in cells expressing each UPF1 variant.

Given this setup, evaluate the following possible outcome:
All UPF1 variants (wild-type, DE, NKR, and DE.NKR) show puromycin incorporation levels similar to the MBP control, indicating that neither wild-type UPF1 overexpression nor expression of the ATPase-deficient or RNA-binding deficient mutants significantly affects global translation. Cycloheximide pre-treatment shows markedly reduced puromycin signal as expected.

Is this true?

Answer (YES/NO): YES